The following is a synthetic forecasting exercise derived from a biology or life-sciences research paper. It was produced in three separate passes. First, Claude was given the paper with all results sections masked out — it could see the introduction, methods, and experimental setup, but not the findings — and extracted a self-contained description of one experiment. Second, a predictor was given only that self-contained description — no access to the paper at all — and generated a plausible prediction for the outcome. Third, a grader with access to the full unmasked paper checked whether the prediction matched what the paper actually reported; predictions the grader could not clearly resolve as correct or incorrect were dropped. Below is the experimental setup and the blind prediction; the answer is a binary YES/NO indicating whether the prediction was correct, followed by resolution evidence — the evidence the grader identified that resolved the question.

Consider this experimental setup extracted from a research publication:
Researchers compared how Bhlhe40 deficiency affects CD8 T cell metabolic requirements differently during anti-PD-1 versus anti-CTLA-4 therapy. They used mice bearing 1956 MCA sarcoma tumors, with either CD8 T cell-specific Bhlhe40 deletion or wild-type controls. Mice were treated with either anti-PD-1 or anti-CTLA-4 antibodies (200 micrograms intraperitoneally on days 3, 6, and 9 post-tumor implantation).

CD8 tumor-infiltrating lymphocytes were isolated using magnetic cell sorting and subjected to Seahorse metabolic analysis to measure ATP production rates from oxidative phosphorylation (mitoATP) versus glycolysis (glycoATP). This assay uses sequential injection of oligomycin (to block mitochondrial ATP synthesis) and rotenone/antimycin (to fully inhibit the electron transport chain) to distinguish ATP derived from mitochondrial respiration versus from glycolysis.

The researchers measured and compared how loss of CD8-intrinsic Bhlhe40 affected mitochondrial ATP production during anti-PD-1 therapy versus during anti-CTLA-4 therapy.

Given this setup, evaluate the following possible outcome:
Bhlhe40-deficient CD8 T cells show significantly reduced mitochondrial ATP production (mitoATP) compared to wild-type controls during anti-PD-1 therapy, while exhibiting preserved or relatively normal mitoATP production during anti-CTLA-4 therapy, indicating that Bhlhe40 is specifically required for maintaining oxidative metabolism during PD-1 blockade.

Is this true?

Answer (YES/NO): YES